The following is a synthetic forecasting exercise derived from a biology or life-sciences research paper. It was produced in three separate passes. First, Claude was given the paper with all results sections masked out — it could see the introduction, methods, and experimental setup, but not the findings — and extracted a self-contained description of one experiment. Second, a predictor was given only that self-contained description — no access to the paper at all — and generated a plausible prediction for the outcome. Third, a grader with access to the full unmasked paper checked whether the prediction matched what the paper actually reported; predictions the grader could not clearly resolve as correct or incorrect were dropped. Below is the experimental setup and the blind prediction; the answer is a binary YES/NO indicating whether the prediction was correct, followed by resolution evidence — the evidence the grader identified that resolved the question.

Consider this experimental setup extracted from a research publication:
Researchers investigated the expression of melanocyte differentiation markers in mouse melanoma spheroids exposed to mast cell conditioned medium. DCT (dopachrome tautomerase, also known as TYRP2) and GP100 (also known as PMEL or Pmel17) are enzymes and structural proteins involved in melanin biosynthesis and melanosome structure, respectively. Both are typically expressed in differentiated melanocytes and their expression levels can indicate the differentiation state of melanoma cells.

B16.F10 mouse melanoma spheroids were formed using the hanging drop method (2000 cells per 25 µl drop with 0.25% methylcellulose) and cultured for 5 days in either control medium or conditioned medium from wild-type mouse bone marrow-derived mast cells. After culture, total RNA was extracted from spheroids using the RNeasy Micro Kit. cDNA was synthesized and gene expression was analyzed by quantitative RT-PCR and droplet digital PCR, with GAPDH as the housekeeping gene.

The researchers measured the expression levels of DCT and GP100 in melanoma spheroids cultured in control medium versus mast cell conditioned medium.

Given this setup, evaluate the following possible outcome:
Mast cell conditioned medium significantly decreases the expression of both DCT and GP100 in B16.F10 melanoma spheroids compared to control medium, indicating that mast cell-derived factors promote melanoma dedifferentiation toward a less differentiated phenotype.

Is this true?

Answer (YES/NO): NO